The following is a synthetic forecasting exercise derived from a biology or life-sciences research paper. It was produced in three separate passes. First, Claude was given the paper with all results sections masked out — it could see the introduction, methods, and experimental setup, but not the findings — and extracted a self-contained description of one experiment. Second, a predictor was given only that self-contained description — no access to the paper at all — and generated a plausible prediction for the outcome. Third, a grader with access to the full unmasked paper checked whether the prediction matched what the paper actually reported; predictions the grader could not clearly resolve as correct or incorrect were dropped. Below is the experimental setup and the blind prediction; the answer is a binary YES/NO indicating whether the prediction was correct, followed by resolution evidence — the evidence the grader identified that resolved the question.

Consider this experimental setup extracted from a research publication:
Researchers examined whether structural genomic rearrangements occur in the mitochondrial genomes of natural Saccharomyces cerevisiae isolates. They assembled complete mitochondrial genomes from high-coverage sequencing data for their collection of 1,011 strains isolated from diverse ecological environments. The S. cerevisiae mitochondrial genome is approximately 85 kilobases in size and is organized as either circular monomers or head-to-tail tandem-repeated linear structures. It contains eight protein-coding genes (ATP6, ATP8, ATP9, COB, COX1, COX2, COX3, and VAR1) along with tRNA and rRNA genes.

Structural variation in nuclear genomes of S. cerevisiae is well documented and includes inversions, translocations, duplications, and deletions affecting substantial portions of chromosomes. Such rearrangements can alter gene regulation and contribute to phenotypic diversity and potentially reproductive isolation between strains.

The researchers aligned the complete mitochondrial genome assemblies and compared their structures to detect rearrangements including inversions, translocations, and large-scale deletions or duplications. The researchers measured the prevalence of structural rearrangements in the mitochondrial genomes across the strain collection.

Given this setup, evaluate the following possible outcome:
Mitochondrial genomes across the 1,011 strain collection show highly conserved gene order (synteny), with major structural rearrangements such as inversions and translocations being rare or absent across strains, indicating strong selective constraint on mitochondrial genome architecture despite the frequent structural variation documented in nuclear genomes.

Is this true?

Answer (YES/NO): YES